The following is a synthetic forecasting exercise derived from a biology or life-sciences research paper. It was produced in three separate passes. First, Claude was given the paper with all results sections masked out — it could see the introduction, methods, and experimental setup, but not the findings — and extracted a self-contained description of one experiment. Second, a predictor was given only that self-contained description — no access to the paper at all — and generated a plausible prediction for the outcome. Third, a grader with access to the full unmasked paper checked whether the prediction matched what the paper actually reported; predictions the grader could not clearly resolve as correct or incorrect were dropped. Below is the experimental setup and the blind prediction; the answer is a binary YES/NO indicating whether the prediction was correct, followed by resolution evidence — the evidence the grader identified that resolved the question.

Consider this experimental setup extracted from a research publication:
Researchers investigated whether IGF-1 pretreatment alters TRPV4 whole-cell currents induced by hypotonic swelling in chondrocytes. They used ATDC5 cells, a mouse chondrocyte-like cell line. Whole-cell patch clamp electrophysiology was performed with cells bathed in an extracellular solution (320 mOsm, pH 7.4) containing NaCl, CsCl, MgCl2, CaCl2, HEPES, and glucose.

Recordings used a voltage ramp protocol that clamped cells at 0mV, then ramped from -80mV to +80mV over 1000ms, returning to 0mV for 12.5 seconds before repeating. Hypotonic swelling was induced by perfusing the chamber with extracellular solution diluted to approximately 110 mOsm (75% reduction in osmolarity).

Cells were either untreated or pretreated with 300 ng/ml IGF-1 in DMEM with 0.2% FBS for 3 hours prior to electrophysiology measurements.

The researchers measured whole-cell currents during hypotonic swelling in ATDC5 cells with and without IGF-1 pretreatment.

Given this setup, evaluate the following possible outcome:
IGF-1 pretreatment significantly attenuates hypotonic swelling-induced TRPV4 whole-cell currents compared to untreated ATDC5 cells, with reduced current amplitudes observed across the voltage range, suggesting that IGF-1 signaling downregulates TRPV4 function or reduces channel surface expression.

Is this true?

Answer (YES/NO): YES